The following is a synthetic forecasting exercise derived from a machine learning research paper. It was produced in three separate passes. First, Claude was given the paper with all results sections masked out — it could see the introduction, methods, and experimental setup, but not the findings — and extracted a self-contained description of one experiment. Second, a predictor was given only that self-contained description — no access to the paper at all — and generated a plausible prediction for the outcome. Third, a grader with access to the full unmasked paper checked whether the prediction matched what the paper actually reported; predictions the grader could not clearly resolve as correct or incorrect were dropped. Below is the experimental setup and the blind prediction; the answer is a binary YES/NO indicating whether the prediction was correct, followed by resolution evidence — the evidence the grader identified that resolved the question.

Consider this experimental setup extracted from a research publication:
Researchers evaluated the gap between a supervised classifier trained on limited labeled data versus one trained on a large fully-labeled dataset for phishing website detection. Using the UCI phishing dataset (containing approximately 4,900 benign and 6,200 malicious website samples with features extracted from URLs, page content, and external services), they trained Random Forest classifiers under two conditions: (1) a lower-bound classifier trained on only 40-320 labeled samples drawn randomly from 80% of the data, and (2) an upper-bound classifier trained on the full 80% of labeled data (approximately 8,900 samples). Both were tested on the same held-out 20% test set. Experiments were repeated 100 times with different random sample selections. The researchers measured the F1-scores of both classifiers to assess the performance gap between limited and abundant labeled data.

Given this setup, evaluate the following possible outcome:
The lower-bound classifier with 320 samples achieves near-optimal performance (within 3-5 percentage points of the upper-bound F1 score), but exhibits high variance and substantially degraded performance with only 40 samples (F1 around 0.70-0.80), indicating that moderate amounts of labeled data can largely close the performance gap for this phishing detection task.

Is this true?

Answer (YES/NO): NO